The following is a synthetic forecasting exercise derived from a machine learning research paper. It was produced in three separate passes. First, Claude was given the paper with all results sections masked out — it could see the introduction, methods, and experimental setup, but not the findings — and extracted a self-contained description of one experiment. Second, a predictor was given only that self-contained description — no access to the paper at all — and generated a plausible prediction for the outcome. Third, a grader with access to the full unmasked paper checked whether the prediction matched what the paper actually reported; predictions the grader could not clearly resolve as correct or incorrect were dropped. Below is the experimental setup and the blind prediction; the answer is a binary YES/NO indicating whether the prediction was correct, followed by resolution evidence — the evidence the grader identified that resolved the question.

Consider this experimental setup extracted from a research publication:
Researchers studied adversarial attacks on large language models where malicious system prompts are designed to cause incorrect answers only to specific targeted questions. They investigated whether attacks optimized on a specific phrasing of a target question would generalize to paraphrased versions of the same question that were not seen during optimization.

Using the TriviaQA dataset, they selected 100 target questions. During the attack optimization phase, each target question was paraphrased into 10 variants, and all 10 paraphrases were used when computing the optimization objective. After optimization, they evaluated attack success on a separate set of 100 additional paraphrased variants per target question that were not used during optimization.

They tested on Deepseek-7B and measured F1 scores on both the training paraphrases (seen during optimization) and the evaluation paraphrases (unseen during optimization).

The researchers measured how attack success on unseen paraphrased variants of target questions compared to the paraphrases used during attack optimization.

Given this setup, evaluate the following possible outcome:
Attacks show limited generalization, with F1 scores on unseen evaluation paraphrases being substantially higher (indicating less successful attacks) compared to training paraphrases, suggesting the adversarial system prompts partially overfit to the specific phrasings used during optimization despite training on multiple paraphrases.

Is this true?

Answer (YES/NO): NO